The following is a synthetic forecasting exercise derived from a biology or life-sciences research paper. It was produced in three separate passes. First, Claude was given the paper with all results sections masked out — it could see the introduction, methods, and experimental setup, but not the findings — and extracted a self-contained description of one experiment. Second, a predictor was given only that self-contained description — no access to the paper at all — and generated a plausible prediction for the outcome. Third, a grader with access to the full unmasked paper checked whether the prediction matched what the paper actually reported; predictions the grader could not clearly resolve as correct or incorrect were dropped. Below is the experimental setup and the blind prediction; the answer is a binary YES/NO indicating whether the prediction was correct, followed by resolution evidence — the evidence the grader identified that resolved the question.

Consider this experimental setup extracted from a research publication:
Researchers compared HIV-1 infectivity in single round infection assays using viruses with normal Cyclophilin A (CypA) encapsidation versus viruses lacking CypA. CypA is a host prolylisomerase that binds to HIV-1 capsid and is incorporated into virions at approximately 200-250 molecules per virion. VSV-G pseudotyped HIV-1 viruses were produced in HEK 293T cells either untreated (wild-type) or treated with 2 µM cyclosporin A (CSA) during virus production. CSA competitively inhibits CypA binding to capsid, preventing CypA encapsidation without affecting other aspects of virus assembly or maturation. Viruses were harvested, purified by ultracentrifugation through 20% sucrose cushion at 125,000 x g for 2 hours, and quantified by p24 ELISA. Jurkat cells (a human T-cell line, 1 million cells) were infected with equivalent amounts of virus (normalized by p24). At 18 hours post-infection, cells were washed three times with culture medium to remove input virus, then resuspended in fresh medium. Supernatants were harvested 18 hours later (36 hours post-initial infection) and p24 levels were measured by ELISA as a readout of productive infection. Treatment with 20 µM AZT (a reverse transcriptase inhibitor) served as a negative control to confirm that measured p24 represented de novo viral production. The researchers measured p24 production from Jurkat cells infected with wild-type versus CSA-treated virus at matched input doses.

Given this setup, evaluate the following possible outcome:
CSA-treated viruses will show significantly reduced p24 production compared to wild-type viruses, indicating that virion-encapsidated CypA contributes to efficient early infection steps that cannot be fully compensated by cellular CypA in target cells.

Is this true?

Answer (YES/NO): YES